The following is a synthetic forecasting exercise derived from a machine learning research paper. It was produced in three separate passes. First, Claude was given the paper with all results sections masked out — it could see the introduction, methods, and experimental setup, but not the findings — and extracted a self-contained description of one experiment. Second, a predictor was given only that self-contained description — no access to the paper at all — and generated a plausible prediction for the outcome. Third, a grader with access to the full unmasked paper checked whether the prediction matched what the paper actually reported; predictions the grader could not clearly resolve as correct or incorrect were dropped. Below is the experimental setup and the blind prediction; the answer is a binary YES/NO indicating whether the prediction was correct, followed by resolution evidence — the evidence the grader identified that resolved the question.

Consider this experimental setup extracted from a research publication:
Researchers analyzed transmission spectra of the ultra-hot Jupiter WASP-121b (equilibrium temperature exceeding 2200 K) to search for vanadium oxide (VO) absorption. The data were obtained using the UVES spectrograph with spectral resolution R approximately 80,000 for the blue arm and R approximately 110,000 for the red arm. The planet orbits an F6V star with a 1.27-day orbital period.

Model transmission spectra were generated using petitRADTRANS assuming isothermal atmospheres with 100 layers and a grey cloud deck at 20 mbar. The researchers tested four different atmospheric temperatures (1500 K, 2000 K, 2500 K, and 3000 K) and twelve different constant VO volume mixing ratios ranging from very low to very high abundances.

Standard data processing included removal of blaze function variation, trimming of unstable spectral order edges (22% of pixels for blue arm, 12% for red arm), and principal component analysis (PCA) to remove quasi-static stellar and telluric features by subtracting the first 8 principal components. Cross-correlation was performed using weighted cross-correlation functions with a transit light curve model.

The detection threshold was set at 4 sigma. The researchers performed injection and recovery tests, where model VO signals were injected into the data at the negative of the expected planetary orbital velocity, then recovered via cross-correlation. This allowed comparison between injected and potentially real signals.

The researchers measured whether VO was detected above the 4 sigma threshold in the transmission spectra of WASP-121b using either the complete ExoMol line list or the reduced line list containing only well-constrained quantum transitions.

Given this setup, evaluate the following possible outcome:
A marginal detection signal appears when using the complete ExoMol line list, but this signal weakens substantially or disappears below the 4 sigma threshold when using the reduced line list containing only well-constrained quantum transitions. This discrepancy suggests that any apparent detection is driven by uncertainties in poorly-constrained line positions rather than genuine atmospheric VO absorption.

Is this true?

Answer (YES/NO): NO